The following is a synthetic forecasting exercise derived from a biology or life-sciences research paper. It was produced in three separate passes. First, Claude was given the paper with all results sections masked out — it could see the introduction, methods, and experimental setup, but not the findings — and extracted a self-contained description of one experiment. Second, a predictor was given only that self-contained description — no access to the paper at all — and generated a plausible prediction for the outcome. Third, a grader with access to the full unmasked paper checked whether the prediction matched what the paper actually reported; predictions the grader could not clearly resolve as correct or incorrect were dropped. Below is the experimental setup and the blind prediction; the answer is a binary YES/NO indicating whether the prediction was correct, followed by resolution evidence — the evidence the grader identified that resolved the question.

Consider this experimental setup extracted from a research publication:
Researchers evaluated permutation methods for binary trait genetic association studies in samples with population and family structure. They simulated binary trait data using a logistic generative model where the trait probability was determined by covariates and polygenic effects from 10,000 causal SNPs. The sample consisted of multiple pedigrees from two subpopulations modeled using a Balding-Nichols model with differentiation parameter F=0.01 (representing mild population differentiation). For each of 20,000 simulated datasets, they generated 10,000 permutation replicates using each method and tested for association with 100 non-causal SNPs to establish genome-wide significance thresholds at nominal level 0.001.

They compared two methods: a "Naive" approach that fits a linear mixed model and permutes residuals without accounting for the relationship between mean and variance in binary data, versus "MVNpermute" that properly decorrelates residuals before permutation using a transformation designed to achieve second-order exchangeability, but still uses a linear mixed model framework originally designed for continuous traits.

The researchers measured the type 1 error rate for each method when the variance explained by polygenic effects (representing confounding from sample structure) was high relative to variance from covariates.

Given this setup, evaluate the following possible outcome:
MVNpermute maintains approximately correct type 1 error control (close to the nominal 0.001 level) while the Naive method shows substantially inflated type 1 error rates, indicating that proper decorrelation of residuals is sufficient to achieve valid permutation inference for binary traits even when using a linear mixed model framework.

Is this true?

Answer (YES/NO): NO